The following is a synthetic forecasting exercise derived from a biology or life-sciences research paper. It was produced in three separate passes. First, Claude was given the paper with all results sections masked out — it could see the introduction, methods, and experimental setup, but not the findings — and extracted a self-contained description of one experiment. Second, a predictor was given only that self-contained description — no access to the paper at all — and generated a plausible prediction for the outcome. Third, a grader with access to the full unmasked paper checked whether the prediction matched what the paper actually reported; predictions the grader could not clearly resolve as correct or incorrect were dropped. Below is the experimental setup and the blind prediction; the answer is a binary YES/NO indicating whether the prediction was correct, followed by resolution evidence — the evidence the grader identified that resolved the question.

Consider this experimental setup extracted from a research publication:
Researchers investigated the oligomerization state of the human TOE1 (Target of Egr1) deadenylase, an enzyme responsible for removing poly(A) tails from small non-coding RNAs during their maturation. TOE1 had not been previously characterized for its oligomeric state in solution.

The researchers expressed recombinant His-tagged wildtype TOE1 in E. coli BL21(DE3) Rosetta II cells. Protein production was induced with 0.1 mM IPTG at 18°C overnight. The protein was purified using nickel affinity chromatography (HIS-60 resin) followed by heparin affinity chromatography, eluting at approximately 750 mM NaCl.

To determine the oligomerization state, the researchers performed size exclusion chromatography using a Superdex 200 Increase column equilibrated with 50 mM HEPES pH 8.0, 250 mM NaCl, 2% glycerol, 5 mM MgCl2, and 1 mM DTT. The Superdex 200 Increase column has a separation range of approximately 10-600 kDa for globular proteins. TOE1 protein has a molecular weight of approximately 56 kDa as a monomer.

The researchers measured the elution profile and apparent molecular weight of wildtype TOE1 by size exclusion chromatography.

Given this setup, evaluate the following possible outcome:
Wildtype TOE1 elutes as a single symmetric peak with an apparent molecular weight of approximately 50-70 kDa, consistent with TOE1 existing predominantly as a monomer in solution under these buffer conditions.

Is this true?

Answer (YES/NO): NO